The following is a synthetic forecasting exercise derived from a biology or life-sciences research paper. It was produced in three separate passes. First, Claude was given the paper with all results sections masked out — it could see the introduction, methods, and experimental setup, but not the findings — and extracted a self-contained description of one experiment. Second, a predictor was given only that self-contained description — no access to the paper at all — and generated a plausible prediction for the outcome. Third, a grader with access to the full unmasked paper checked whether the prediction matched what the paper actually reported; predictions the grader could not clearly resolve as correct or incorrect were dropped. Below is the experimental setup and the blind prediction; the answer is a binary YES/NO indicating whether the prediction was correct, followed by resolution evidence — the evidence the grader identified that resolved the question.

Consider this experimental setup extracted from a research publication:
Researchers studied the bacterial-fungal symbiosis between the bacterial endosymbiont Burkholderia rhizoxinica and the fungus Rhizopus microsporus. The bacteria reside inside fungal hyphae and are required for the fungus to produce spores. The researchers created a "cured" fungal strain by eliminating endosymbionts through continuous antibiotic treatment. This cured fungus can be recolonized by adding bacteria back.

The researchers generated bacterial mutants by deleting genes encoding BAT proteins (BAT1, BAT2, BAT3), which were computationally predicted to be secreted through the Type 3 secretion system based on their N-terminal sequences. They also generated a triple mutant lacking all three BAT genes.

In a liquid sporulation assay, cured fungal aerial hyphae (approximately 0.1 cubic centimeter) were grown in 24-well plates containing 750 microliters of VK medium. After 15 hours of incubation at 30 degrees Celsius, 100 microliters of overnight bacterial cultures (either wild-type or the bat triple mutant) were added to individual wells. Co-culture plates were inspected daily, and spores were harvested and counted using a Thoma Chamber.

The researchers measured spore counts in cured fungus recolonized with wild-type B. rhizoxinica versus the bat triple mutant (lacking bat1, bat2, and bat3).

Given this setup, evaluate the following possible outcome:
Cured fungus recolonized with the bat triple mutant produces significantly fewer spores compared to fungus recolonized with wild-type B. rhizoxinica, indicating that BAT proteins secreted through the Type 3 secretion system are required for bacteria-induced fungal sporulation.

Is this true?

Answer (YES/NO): YES